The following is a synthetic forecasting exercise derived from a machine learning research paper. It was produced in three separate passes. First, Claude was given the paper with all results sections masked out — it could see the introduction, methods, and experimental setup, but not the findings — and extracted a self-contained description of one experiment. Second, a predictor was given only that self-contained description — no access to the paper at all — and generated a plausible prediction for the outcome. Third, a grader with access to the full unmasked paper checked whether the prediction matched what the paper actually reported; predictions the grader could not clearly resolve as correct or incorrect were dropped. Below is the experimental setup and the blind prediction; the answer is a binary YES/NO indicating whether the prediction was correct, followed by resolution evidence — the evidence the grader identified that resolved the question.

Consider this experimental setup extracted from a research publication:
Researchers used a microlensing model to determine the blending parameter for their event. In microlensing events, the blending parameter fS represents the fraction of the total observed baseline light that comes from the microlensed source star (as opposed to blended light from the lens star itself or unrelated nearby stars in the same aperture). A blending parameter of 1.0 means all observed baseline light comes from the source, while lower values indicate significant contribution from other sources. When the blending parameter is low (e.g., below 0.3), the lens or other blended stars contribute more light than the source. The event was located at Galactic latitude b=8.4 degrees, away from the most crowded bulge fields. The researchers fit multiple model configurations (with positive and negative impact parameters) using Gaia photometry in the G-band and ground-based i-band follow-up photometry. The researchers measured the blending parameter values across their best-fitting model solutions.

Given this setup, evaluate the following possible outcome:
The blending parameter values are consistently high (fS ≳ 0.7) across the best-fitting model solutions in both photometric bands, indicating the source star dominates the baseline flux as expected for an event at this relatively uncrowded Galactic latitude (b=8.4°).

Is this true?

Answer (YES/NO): YES